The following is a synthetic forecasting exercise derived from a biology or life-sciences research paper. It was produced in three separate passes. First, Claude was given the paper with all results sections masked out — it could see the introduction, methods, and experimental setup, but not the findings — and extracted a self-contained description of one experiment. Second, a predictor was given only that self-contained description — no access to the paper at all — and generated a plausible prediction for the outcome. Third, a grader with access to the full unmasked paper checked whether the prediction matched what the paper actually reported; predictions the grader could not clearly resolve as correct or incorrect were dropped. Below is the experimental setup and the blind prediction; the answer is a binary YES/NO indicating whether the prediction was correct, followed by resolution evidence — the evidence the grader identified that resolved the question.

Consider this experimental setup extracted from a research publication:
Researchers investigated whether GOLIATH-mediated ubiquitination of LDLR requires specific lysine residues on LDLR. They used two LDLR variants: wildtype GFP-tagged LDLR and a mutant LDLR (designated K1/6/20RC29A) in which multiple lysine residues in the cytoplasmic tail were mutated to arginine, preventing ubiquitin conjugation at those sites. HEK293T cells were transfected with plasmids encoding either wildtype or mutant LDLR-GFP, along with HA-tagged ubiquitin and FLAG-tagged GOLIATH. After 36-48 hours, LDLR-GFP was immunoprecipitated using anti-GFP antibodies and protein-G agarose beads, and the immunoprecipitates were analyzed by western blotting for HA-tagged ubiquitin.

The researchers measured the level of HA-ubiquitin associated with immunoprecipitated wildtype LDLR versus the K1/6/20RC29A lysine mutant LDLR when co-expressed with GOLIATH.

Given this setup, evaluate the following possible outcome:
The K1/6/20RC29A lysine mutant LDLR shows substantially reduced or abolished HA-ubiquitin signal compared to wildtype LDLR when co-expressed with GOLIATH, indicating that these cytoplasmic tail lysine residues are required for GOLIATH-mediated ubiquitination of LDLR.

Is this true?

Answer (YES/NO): YES